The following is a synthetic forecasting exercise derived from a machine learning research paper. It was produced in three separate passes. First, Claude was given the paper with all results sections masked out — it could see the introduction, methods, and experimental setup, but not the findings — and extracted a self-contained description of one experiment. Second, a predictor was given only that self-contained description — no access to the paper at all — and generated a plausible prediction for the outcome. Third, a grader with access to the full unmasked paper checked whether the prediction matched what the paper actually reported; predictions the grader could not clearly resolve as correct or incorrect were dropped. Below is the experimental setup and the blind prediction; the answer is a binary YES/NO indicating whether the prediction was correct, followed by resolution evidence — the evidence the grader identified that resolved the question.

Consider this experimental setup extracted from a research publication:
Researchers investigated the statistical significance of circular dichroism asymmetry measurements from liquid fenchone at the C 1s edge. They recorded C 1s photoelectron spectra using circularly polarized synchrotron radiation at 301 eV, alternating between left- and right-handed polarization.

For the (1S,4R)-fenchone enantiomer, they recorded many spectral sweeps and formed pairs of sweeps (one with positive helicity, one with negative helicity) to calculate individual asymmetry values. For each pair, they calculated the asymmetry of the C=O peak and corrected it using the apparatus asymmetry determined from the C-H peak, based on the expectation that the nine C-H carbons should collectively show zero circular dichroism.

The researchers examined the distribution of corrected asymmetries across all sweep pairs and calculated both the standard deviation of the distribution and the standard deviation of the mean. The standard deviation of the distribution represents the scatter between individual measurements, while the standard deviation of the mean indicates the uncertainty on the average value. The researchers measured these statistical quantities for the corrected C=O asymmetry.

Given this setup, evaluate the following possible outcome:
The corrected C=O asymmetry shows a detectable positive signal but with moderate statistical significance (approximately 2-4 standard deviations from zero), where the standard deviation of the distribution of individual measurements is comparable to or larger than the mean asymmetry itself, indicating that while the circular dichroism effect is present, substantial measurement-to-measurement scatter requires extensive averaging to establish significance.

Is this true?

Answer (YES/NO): NO